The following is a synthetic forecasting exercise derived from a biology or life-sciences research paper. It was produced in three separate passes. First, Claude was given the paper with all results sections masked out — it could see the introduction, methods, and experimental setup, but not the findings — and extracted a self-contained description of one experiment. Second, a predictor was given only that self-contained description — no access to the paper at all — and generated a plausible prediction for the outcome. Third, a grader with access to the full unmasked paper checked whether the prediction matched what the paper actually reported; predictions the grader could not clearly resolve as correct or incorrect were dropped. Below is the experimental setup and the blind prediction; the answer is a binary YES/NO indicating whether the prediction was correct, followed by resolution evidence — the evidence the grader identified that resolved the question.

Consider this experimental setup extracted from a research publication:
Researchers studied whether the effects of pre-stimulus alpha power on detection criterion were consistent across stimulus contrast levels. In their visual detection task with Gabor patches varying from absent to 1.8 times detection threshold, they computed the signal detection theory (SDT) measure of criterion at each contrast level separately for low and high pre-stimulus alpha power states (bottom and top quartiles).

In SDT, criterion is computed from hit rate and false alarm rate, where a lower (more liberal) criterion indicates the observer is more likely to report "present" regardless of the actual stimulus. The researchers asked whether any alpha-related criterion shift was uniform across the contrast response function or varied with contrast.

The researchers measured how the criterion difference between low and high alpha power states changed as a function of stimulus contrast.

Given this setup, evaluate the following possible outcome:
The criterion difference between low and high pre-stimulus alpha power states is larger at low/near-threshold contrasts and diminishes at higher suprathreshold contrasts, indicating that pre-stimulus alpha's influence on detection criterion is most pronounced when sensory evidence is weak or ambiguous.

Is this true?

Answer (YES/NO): NO